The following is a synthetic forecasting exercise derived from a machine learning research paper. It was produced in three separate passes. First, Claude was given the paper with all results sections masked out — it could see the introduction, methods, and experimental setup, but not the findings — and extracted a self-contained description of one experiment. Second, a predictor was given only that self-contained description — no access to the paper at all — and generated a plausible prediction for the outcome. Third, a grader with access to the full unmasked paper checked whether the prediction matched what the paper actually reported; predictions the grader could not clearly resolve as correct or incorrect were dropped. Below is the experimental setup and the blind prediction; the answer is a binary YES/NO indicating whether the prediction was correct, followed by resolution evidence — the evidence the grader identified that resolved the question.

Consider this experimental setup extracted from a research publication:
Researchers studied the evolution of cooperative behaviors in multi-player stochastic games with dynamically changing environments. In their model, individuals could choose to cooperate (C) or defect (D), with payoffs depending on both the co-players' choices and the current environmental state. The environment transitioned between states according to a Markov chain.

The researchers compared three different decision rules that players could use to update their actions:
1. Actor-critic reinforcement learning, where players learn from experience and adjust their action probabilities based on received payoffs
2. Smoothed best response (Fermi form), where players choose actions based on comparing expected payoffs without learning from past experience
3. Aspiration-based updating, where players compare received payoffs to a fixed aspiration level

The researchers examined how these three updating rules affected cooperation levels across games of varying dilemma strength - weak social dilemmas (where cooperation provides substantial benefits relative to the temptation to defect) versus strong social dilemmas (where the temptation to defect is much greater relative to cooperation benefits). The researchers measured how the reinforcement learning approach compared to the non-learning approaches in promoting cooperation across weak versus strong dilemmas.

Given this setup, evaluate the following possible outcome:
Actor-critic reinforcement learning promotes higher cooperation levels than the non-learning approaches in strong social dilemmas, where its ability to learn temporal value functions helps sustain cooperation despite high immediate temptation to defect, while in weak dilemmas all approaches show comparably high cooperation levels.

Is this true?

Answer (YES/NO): NO